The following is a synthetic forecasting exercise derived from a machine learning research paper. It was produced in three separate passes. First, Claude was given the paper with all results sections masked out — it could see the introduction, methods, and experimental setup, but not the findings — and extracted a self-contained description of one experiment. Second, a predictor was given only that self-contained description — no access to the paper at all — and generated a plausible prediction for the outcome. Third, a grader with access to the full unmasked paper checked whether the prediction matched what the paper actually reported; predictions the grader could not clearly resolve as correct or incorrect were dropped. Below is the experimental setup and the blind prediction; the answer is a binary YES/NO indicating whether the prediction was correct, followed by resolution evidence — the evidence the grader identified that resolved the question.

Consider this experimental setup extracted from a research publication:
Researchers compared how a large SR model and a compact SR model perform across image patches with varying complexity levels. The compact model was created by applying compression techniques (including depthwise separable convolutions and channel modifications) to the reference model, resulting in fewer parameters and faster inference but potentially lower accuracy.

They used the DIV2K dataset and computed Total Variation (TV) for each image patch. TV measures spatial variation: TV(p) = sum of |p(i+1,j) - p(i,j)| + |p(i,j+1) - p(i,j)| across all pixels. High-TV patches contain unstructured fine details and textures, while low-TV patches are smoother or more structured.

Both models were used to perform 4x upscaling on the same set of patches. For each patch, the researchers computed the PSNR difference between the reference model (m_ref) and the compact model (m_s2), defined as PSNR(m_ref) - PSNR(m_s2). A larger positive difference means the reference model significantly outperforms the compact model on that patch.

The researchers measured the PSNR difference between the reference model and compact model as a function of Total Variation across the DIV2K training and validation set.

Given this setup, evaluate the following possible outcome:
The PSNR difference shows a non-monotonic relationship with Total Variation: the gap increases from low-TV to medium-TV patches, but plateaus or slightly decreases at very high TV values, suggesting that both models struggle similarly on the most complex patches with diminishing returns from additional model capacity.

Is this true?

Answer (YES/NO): NO